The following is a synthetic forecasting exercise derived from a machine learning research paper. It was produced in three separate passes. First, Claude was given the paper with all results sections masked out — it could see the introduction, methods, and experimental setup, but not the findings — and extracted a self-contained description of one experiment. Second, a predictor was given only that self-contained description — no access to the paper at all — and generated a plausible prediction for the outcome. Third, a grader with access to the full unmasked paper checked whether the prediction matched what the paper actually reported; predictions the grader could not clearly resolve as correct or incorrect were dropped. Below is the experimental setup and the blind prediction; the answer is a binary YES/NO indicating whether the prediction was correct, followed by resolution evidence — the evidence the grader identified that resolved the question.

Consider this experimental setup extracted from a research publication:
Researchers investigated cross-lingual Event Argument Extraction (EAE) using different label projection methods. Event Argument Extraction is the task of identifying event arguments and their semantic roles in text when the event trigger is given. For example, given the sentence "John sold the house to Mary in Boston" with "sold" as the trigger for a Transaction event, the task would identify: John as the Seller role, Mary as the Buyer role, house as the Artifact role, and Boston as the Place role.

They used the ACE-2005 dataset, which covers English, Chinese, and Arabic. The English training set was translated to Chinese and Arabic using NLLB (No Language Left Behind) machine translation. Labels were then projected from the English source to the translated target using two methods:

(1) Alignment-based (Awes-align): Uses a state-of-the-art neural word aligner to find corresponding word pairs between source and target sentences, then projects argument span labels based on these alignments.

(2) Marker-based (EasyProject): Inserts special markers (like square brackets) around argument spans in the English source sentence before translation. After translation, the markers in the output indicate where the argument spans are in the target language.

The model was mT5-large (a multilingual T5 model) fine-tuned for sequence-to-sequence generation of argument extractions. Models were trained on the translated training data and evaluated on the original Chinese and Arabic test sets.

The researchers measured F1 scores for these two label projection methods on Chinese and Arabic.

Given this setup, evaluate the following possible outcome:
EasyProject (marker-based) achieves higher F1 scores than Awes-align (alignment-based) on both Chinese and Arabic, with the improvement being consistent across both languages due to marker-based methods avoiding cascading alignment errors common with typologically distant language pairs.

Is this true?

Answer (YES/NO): NO